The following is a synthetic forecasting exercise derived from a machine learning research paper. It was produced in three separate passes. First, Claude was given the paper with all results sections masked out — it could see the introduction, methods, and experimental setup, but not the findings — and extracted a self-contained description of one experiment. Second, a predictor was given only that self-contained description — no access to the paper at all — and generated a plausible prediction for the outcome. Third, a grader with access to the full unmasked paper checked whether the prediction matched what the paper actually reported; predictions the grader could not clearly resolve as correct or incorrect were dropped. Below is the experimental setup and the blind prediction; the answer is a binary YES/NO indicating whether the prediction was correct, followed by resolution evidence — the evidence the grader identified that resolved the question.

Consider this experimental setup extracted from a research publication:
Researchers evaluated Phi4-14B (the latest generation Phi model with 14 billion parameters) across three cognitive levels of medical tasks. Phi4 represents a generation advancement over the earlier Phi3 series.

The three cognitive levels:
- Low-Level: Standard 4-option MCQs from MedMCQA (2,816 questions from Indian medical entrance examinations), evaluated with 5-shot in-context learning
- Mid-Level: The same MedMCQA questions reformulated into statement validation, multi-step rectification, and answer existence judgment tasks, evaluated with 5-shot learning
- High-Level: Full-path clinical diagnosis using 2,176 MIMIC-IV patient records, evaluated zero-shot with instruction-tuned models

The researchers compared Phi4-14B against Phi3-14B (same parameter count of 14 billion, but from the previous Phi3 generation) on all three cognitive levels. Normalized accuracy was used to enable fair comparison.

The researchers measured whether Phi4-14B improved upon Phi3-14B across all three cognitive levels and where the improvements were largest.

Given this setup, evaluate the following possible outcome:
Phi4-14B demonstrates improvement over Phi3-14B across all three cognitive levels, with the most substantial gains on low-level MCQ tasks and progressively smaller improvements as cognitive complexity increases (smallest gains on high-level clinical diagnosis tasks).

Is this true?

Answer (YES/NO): NO